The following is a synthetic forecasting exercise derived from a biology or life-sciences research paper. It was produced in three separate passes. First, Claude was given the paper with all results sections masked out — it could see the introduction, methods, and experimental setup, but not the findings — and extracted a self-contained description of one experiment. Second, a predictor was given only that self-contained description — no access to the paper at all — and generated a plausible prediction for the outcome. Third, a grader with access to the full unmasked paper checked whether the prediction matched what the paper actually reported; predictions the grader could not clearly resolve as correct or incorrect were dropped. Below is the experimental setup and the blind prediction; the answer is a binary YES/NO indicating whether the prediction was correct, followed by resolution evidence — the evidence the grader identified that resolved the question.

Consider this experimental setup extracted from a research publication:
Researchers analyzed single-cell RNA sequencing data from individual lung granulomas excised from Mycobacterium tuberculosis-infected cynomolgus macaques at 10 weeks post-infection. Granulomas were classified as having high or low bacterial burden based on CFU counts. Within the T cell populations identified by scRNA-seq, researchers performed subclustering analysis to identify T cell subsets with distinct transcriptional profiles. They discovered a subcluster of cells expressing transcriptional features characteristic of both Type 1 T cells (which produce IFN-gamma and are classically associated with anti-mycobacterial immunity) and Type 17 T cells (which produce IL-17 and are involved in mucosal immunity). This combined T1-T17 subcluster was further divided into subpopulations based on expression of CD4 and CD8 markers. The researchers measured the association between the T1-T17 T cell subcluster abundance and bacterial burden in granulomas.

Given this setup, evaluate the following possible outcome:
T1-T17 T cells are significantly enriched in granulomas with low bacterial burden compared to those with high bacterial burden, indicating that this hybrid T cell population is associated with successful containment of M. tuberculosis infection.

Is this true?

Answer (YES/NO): YES